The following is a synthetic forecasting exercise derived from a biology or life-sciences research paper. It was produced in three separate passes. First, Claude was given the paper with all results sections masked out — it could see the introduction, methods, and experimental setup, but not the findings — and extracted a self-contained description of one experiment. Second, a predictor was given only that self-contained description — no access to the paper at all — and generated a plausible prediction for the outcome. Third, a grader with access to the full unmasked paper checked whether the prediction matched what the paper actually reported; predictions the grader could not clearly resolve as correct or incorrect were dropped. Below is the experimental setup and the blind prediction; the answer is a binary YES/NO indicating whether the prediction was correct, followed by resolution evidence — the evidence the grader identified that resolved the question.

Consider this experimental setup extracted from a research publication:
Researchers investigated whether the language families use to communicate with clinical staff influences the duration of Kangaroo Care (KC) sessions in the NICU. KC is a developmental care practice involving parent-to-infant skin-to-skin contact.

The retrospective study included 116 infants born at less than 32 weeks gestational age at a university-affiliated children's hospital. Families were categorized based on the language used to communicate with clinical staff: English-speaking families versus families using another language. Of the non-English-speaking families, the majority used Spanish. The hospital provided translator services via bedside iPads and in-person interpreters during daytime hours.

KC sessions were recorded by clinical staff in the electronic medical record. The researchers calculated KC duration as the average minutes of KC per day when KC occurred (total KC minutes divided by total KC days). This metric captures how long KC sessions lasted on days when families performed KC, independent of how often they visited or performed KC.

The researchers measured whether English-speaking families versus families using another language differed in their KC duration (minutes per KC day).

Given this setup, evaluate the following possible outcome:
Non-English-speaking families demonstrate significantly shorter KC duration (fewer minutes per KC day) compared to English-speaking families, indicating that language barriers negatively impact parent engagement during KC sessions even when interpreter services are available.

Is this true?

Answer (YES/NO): YES